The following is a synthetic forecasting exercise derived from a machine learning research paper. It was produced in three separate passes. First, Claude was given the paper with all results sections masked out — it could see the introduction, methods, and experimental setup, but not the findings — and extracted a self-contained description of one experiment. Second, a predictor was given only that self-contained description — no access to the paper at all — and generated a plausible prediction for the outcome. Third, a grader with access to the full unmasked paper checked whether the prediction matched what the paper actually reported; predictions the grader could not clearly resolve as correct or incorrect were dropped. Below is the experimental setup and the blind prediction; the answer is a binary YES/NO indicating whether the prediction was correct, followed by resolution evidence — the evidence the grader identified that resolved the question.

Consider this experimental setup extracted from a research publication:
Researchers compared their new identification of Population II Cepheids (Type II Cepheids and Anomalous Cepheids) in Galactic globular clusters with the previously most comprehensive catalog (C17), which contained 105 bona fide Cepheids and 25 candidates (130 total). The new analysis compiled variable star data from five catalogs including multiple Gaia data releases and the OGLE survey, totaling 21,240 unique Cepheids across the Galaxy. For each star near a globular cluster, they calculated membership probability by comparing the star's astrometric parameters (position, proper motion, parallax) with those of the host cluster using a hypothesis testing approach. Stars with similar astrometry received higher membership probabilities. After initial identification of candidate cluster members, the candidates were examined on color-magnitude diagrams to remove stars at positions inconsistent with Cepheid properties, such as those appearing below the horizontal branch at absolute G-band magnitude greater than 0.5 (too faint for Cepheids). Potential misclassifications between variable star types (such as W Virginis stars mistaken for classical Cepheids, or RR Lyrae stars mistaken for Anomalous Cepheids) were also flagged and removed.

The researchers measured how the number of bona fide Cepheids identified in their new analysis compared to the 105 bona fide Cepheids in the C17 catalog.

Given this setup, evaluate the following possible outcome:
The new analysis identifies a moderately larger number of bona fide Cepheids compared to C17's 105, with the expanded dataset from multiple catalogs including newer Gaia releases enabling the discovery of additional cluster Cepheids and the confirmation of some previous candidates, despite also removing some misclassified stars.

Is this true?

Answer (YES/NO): NO